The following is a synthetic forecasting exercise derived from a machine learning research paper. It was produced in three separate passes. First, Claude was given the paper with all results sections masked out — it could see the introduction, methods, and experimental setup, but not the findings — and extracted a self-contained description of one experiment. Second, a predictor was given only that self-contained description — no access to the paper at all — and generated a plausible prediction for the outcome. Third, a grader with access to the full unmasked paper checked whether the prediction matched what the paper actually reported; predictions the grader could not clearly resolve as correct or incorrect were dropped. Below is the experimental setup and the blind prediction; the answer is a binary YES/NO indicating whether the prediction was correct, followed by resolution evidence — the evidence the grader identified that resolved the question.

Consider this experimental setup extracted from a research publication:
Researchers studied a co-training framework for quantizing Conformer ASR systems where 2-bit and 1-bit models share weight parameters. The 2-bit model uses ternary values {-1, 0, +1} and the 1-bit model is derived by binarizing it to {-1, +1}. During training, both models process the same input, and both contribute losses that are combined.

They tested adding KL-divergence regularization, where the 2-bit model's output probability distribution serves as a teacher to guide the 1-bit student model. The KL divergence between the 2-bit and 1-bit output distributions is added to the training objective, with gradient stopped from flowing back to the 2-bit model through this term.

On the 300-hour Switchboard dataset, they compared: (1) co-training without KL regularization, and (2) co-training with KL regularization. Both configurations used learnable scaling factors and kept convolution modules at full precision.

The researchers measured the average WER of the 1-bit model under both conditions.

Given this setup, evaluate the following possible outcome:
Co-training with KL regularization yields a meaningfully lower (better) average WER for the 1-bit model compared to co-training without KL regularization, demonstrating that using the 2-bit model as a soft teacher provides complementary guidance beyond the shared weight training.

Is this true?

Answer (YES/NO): YES